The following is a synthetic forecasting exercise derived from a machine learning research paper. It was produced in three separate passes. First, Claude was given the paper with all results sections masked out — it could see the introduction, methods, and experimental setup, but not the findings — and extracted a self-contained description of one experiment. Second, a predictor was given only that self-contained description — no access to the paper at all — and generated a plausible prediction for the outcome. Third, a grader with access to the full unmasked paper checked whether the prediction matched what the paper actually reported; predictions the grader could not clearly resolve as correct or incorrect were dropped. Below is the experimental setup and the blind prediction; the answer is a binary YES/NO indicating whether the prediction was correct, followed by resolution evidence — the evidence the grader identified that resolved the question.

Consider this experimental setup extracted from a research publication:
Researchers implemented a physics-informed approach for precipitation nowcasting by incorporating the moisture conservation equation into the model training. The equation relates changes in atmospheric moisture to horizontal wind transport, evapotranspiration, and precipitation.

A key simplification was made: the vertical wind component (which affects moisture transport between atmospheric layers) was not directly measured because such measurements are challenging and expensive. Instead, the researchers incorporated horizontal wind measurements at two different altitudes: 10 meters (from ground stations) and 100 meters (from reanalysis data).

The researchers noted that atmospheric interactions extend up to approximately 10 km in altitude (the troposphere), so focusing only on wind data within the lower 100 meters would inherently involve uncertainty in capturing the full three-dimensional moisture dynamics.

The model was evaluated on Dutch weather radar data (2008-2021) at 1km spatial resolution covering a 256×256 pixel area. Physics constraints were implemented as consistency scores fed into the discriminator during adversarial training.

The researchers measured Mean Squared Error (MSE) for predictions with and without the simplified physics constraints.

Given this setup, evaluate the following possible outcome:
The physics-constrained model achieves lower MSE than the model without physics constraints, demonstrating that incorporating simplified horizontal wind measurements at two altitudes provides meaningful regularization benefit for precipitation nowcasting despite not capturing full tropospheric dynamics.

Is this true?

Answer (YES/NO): YES